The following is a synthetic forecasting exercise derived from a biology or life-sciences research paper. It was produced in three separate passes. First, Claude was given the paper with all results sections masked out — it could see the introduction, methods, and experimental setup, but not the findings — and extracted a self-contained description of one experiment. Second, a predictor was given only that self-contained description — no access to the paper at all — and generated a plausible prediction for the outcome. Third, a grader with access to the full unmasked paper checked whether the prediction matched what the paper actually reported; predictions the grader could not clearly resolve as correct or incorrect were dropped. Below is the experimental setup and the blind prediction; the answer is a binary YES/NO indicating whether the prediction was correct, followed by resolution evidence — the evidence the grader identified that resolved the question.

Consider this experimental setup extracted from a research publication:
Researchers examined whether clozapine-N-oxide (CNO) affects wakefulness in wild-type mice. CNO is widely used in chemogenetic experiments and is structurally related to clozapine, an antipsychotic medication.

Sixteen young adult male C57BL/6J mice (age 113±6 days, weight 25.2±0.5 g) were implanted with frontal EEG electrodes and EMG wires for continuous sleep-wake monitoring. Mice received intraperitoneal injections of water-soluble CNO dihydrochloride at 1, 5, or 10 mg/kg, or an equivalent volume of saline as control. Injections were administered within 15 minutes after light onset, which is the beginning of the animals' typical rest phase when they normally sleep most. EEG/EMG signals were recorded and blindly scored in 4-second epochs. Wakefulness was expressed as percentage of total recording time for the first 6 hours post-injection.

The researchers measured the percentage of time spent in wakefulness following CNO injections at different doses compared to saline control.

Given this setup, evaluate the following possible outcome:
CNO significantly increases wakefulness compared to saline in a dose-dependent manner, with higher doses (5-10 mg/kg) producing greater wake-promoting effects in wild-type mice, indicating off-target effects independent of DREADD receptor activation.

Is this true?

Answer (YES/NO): NO